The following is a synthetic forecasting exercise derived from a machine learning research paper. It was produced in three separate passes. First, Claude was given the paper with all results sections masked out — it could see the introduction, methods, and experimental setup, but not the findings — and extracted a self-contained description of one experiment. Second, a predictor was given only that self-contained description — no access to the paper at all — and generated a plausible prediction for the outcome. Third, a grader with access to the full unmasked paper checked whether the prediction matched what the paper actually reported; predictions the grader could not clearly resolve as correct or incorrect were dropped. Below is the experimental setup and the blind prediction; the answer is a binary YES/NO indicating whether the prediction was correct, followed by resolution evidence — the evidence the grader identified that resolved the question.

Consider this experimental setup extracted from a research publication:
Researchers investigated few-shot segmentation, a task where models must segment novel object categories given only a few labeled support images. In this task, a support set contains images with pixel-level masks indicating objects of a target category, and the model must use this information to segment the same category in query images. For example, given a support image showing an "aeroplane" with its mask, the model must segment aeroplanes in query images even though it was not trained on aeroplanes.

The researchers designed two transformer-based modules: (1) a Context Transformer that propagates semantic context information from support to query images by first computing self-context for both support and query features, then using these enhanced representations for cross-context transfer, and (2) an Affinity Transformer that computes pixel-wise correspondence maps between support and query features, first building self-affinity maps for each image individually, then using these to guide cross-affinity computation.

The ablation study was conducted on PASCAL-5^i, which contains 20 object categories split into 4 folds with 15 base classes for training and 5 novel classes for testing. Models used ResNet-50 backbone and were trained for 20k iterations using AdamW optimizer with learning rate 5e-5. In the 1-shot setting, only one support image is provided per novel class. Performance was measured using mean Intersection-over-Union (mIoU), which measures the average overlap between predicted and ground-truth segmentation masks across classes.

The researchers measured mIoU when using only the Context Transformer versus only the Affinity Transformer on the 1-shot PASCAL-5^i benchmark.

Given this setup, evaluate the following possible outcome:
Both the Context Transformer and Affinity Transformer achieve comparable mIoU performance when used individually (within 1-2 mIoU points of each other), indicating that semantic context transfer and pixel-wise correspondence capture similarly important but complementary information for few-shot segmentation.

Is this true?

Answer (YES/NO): YES